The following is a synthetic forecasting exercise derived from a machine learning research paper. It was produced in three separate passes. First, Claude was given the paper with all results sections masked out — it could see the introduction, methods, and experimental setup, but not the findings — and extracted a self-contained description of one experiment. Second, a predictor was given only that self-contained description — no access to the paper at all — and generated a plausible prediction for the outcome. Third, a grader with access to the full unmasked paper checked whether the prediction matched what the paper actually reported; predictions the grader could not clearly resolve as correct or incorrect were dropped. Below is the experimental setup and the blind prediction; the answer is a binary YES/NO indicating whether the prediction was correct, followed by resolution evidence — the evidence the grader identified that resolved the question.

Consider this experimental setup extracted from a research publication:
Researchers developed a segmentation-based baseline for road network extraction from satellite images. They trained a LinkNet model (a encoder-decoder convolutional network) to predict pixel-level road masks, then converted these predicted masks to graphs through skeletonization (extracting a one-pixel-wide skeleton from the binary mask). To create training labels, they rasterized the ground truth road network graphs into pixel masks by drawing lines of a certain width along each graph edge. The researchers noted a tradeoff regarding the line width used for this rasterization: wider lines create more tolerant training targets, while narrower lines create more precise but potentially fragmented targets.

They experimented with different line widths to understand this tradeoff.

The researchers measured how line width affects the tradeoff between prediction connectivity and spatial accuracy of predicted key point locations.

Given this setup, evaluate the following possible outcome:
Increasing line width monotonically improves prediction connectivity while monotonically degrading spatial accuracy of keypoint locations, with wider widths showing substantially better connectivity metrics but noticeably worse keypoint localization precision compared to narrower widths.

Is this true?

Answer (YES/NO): NO